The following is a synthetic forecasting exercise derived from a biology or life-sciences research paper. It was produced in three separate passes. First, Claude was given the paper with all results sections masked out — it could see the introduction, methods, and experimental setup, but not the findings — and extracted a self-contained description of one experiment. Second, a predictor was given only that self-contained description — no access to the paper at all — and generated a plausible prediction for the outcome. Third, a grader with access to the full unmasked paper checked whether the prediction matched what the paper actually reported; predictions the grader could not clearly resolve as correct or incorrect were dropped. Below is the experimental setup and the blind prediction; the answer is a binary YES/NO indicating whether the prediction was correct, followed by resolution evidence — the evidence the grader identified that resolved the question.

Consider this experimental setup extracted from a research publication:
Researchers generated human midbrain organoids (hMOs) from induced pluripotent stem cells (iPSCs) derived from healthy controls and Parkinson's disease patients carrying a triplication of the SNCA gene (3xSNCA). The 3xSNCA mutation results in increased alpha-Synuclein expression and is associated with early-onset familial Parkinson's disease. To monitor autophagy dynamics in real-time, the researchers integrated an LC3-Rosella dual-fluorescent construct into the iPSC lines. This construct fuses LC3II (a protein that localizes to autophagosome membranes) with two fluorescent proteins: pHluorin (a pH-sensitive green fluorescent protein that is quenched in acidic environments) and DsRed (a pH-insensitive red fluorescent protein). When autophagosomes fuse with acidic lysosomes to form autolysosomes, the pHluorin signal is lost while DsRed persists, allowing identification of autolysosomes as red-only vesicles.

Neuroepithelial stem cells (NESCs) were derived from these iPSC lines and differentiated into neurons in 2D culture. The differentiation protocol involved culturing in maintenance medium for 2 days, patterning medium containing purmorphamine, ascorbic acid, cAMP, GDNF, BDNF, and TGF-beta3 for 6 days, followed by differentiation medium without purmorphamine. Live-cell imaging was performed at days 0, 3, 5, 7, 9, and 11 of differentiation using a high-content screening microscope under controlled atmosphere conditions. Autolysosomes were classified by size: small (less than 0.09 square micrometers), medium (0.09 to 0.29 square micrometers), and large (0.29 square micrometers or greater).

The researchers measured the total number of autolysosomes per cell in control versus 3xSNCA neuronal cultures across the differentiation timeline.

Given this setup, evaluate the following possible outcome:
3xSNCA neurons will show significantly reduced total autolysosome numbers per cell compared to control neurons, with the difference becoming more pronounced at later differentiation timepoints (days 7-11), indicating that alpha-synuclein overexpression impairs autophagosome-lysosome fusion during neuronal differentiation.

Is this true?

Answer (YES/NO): YES